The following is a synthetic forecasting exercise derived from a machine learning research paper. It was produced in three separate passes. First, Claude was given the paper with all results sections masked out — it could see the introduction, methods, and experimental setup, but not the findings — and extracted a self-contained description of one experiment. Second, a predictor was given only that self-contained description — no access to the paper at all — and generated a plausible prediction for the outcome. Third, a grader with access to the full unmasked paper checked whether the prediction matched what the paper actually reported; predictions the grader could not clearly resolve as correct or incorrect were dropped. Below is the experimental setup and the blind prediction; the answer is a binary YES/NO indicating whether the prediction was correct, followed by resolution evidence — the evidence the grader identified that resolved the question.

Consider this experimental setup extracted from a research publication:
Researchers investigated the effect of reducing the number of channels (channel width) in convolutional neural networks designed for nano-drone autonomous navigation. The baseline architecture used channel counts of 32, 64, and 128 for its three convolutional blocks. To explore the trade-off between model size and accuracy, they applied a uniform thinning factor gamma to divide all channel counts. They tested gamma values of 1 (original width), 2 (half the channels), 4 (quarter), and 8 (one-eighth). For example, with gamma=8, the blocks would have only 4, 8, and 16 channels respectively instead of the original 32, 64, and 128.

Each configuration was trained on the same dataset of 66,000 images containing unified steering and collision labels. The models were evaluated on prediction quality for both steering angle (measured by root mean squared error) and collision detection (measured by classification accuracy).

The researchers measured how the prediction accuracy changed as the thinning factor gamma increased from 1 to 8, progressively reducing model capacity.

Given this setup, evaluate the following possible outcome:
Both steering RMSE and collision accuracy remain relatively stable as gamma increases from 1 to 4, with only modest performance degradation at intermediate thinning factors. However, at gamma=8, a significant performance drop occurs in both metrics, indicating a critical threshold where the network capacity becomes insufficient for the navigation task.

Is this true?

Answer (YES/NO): NO